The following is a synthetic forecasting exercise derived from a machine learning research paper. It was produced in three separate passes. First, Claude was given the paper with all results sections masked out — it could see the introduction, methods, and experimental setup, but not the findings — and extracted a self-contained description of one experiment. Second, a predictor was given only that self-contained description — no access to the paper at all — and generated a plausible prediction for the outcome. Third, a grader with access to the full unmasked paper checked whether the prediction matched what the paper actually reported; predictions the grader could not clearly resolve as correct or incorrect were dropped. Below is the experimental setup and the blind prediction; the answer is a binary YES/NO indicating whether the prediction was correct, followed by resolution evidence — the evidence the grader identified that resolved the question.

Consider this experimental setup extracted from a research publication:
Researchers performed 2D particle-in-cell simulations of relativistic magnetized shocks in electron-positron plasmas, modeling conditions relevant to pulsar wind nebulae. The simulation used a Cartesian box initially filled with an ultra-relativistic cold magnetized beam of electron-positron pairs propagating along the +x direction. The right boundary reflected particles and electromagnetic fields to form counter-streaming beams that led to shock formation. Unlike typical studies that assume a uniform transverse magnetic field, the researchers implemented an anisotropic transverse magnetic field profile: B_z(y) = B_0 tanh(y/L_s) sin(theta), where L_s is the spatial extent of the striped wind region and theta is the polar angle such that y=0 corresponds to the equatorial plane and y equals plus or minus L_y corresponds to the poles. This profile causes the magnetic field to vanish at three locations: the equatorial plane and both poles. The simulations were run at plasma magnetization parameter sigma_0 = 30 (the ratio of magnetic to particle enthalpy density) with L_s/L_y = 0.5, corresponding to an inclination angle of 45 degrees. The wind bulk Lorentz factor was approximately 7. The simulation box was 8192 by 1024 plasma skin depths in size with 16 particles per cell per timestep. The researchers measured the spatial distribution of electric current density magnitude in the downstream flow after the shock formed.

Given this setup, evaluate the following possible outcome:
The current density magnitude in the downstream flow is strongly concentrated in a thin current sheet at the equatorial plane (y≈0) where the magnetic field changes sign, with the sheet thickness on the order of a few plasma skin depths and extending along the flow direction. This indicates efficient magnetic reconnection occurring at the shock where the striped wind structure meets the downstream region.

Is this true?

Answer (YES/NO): NO